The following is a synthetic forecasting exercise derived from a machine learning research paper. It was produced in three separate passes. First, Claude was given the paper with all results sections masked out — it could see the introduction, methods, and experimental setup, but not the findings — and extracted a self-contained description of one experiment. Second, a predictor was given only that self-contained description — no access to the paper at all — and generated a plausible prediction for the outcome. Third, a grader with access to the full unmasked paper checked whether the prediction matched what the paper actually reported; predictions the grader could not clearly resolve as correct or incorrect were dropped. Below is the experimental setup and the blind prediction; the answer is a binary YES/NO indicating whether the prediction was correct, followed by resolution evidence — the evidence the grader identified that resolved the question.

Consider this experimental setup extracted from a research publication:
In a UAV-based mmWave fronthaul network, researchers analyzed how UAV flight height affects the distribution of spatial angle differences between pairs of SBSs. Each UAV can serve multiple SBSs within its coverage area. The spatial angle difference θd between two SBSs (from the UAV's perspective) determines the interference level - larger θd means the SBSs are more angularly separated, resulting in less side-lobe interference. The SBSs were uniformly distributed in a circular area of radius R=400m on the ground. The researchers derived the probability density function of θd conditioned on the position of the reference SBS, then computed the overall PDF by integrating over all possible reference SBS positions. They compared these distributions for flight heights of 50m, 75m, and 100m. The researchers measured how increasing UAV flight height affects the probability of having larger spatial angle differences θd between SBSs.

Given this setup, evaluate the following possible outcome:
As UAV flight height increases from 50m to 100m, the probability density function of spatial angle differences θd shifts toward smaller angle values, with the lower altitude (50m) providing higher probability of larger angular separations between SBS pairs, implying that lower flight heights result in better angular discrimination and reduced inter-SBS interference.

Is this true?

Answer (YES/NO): NO